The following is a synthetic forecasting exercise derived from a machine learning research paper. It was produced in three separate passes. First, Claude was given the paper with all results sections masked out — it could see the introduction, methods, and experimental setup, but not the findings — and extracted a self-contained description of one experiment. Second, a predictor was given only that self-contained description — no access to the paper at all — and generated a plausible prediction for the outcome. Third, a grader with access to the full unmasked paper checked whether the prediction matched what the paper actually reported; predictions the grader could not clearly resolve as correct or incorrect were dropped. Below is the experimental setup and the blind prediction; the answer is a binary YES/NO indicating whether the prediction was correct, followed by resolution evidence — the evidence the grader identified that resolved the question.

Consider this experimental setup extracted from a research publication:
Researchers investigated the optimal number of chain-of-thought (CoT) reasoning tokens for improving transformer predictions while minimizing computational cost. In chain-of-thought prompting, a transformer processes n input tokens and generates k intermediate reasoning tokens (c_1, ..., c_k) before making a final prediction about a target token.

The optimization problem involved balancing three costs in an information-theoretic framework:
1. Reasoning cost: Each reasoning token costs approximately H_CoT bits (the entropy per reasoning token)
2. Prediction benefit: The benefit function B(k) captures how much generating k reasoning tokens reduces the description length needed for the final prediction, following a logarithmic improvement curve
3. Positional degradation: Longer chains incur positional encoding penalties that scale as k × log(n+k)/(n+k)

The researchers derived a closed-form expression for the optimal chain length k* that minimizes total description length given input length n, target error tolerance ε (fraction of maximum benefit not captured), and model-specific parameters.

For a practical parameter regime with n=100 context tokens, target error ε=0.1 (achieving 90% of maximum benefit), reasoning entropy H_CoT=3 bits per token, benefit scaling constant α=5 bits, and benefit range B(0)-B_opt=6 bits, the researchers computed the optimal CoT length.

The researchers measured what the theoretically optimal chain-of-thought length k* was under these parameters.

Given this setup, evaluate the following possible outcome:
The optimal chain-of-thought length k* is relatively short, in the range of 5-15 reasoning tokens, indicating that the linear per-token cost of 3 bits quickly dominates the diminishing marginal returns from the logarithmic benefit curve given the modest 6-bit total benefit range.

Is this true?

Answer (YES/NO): YES